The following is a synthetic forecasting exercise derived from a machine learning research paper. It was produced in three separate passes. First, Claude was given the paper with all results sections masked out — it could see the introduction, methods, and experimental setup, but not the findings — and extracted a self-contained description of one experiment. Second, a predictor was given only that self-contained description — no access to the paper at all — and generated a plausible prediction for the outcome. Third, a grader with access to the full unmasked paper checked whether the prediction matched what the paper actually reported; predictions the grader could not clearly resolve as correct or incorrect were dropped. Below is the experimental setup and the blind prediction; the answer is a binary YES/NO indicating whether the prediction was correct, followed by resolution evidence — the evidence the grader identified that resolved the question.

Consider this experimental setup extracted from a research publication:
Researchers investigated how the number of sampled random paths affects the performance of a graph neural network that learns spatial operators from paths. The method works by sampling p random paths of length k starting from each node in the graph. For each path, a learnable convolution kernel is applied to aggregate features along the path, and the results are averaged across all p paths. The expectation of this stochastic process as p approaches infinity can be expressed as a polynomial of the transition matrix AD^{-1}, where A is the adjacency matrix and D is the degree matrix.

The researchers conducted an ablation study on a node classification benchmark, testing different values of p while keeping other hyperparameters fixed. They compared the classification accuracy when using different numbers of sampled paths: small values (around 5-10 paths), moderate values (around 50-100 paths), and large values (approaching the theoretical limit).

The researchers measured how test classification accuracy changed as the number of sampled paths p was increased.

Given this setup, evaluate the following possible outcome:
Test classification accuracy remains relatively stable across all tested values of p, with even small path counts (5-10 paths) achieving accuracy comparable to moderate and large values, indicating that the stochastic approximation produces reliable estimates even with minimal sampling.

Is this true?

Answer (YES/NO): NO